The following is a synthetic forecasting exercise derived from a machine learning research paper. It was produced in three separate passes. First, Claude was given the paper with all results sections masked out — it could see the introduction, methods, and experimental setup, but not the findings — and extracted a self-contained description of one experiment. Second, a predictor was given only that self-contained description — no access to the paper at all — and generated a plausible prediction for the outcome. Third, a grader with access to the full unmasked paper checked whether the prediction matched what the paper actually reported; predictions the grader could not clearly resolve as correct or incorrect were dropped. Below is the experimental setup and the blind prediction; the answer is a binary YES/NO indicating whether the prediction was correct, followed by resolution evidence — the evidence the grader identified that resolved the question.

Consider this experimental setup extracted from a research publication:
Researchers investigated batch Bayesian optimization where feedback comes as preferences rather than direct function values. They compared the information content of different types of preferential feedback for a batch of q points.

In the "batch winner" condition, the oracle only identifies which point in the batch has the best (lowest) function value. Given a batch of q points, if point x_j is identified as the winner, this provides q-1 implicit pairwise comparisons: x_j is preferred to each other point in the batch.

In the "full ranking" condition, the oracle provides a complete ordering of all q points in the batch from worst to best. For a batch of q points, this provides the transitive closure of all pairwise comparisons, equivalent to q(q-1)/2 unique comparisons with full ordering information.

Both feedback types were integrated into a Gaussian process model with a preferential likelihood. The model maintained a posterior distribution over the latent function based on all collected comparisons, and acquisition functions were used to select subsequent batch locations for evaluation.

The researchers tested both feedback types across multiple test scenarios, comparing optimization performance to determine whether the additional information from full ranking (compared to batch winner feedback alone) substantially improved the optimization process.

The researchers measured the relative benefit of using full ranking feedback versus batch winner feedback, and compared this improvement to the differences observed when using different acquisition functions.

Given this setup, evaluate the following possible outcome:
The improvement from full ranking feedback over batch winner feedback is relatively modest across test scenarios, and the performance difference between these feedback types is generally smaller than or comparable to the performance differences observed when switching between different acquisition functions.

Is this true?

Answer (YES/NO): YES